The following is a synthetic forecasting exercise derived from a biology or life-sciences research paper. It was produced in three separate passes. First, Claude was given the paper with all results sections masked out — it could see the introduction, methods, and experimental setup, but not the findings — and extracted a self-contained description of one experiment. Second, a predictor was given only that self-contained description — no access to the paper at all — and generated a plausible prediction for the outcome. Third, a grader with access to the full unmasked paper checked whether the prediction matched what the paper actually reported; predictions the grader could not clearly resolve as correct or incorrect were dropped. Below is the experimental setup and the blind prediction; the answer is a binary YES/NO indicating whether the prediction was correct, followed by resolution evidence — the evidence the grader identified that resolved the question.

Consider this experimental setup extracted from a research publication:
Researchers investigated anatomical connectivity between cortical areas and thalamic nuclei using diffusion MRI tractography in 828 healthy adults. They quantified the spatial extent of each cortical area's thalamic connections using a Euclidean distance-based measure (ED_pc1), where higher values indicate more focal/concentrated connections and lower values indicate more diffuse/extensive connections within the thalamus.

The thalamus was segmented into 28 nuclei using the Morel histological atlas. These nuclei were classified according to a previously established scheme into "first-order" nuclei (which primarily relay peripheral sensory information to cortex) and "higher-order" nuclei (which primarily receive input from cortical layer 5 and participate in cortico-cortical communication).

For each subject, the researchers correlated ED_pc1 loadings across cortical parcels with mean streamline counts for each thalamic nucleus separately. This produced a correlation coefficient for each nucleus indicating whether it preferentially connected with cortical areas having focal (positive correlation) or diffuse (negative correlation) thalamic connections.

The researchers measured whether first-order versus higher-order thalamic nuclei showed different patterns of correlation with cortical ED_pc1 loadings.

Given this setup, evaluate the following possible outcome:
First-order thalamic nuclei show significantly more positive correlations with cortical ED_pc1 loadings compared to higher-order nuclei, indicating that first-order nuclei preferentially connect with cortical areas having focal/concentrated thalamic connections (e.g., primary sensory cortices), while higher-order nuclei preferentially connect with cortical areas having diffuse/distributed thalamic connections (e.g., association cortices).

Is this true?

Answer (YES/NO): NO